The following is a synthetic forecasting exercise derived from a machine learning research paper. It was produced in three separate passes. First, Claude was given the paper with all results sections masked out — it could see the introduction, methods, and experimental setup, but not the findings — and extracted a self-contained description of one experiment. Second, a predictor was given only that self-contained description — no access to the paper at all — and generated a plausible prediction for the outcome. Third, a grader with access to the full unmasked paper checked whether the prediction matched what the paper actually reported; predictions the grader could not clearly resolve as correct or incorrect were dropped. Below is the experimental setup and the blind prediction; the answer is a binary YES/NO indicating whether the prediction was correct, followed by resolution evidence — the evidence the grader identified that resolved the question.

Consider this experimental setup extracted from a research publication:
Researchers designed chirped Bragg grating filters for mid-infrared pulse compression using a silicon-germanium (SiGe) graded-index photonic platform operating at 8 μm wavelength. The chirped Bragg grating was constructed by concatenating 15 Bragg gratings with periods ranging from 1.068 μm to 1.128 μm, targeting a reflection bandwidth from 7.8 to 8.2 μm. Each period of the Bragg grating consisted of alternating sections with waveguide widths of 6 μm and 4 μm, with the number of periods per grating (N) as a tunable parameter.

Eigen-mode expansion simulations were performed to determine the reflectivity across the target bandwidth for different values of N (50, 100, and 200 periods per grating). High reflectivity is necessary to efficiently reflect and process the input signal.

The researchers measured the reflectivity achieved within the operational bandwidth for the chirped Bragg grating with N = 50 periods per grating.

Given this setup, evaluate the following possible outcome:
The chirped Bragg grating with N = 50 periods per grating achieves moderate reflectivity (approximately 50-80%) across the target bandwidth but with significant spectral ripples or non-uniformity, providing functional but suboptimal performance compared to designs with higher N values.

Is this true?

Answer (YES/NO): NO